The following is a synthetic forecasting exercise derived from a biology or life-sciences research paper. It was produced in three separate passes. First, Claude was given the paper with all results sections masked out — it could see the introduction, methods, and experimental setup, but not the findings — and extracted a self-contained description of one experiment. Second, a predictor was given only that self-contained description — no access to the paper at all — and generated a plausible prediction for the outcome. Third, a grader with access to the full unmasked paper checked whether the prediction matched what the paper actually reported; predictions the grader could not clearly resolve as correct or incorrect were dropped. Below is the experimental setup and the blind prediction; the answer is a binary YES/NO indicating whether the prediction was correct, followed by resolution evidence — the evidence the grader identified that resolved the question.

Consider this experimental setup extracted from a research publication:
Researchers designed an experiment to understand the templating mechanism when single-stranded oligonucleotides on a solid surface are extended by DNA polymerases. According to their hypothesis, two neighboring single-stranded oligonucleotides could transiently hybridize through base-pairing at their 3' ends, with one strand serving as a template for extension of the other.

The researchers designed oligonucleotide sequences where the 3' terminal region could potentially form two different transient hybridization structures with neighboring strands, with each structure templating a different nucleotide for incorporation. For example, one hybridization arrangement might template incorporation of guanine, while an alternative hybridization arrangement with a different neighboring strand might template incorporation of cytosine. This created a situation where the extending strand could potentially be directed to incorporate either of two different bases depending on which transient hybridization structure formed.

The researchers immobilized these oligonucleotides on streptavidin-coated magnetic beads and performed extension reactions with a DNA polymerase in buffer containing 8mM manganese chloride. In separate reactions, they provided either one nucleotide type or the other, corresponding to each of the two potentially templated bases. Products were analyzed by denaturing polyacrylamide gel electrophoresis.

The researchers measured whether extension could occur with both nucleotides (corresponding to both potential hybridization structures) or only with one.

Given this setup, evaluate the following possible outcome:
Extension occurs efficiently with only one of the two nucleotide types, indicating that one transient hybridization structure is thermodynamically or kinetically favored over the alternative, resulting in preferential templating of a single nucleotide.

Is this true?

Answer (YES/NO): NO